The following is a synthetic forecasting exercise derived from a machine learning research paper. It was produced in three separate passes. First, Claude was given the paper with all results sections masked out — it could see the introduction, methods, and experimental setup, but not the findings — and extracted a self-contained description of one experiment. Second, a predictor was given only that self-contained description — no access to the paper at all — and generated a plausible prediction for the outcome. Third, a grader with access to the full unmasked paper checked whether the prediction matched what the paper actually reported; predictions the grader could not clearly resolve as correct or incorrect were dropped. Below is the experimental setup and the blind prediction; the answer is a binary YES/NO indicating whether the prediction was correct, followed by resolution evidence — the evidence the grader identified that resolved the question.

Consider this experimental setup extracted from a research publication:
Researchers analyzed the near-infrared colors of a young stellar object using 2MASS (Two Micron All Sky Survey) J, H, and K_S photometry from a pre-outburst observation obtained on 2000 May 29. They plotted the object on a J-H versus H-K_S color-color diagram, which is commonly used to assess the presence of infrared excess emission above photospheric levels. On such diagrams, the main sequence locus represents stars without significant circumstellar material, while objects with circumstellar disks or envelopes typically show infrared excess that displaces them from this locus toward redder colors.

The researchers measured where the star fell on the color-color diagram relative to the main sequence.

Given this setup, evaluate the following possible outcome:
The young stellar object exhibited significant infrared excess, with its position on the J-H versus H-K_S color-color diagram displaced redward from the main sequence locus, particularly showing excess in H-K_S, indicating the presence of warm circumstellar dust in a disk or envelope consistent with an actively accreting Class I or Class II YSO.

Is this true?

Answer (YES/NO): NO